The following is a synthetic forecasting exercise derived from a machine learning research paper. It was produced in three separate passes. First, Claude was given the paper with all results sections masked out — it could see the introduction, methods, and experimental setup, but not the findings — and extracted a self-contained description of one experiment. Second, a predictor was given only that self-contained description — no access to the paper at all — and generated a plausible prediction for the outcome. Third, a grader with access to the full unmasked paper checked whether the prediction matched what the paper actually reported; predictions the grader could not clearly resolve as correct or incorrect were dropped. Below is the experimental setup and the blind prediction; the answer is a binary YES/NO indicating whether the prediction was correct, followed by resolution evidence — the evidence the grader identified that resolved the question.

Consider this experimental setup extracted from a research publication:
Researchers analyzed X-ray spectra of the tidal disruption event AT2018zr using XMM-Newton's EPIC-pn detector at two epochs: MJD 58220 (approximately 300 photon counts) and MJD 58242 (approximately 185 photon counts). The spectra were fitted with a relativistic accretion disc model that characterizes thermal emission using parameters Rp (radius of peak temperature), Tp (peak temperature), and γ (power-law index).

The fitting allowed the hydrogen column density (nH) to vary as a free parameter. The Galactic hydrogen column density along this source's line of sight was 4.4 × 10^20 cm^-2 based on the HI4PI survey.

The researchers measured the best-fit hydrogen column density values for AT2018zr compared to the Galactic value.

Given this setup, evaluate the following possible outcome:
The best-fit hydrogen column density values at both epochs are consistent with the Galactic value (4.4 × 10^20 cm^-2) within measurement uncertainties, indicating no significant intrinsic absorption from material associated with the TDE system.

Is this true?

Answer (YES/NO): NO